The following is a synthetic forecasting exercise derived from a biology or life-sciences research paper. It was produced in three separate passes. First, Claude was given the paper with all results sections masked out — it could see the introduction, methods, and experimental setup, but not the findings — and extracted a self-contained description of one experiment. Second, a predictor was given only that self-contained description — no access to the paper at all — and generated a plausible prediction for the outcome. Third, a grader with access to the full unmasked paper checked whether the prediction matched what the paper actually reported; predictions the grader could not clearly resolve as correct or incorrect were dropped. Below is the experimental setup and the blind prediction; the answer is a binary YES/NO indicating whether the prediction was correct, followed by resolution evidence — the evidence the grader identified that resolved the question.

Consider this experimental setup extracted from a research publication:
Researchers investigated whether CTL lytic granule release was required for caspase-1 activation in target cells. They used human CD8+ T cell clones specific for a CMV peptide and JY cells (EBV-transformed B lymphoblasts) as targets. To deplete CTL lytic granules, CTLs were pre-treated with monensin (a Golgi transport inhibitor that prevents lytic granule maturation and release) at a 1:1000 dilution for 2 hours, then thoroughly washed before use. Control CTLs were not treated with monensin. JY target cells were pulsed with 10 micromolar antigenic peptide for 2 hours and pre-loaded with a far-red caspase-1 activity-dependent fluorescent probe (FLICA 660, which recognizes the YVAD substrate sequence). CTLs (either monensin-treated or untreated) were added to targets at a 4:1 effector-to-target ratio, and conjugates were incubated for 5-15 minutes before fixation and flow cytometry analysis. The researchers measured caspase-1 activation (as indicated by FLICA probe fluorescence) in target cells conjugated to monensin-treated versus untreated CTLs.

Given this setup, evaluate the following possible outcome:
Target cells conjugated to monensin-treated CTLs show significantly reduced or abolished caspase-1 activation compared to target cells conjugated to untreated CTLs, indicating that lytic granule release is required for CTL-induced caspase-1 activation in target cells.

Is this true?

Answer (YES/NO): YES